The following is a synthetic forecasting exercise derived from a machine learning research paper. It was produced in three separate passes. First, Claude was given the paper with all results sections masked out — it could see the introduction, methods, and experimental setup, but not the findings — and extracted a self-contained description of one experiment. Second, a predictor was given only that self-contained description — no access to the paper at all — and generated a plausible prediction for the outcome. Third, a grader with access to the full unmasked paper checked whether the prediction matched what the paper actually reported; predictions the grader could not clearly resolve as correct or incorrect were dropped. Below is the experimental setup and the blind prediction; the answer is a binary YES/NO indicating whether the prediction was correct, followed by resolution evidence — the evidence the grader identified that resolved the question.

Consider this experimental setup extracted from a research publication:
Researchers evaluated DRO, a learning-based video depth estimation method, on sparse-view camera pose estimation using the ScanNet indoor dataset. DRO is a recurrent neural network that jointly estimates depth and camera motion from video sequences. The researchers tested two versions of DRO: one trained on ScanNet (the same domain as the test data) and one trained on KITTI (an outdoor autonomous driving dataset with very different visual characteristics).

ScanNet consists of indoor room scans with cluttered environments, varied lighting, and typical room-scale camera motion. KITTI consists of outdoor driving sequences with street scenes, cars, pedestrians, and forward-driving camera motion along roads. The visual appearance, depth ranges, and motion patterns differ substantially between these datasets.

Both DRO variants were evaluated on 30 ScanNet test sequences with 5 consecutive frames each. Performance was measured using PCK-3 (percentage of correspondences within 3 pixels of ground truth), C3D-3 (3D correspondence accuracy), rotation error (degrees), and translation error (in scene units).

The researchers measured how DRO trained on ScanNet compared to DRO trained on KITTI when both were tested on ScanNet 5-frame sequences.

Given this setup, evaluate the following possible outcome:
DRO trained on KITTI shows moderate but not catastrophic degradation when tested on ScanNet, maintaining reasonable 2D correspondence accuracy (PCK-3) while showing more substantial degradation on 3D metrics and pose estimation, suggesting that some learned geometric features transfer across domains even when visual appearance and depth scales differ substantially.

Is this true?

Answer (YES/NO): NO